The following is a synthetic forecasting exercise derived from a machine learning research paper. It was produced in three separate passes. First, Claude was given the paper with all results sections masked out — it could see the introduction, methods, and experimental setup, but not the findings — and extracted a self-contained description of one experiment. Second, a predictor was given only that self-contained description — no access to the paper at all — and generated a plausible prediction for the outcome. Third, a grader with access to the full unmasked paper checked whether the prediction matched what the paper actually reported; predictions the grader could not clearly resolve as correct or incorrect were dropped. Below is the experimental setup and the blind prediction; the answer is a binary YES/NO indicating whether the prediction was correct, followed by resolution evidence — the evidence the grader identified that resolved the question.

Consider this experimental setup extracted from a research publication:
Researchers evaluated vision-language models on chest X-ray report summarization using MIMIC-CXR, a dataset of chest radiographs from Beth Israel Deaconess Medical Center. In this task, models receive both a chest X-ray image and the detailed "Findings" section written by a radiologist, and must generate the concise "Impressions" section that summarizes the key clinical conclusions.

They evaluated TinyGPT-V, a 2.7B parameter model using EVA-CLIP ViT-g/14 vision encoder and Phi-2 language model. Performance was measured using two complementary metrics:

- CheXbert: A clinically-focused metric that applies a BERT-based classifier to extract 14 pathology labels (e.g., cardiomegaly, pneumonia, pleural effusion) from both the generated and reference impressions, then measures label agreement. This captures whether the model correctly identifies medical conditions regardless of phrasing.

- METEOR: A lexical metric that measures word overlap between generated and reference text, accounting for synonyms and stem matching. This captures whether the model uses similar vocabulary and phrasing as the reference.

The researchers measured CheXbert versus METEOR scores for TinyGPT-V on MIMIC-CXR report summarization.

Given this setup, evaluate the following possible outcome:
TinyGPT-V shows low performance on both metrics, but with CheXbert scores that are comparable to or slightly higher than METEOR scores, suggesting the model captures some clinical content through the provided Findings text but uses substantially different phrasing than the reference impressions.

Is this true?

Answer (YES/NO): NO